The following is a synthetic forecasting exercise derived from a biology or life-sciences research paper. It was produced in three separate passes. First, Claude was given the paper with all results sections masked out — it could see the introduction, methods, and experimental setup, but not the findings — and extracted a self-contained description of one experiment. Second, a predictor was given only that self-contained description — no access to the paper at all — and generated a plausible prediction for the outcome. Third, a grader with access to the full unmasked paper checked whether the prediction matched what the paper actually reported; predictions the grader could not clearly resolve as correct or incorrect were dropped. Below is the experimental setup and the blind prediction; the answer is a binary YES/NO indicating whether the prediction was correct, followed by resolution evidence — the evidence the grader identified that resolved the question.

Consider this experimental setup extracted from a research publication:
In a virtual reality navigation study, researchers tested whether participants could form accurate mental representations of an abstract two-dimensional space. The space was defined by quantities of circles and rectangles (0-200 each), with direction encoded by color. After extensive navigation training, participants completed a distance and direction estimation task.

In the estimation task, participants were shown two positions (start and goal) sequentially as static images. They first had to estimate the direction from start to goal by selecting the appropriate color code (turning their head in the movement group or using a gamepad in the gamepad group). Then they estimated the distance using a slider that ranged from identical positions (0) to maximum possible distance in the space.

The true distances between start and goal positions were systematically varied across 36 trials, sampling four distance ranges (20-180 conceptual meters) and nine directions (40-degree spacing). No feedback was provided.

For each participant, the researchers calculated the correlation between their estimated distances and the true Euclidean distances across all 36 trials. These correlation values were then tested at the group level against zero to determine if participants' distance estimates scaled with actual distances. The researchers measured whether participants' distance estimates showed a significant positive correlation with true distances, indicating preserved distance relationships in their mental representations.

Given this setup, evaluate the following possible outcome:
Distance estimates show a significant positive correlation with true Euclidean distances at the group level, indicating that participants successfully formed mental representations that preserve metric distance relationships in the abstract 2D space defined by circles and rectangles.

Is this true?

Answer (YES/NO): YES